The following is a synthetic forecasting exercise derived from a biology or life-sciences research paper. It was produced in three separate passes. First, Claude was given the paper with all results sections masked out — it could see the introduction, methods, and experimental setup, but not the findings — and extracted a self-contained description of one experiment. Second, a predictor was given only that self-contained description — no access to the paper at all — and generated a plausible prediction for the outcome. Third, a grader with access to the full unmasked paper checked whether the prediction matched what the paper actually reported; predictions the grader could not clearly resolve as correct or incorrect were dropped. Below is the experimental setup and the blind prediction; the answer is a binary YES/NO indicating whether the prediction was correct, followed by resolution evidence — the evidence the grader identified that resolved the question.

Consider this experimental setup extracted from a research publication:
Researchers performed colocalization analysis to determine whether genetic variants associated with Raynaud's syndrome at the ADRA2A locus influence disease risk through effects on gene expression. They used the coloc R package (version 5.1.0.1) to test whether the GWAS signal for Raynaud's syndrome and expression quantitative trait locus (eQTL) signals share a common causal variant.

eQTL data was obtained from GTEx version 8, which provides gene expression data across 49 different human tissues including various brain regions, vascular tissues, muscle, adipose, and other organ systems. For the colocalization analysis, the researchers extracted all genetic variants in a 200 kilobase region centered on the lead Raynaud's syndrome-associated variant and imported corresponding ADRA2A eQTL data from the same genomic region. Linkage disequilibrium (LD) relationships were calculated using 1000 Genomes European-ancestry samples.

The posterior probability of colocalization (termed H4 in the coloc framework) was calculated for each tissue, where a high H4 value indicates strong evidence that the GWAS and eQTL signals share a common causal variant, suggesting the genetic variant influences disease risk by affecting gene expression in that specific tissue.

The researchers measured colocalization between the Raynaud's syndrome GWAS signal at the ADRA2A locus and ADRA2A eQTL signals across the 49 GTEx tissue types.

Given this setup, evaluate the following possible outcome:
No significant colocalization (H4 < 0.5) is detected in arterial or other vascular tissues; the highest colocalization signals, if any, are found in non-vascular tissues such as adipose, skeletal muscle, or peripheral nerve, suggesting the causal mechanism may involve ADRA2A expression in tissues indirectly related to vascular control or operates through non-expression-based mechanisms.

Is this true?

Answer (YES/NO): NO